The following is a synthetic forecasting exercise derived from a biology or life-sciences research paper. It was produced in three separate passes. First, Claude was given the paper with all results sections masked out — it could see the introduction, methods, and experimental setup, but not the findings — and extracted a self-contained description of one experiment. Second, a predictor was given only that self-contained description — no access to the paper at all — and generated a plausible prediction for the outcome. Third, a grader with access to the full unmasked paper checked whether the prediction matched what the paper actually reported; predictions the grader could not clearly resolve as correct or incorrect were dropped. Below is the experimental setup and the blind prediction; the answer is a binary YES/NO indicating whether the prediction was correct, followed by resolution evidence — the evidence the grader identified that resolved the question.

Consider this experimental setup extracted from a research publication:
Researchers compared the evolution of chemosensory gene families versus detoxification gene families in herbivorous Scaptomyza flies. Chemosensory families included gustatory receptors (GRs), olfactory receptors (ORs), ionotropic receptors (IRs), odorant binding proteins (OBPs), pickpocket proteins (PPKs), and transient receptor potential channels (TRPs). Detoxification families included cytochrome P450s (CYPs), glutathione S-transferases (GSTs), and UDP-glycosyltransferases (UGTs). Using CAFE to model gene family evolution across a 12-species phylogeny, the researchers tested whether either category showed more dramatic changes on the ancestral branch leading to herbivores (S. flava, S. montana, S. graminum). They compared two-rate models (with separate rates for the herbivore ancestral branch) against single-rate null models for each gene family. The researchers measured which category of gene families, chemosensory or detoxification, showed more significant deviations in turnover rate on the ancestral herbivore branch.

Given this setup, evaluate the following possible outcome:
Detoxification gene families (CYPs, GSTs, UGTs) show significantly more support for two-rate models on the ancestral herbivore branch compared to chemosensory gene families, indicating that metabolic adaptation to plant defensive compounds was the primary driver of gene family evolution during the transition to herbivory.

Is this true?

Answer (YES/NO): NO